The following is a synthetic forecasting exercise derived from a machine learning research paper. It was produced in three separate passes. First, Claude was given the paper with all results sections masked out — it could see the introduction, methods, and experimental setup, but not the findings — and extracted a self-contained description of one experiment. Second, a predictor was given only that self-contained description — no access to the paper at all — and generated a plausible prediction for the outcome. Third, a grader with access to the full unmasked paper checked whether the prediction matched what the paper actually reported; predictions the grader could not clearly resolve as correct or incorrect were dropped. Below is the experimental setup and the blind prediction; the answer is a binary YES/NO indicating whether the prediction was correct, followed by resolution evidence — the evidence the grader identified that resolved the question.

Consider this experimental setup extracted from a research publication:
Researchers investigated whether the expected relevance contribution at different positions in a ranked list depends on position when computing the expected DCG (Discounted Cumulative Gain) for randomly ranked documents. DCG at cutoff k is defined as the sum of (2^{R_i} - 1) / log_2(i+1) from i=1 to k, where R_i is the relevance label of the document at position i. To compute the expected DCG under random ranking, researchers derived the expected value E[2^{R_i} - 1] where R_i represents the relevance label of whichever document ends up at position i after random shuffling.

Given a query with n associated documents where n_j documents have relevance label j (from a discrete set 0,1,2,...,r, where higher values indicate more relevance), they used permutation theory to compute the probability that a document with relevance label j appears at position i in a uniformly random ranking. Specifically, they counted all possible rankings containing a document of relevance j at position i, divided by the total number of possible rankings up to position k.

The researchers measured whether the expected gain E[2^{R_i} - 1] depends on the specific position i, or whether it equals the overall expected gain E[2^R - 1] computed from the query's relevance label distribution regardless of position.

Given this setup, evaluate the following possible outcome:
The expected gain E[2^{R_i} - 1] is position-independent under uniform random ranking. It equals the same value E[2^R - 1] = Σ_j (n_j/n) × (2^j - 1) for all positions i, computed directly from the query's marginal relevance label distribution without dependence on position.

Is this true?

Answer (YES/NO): YES